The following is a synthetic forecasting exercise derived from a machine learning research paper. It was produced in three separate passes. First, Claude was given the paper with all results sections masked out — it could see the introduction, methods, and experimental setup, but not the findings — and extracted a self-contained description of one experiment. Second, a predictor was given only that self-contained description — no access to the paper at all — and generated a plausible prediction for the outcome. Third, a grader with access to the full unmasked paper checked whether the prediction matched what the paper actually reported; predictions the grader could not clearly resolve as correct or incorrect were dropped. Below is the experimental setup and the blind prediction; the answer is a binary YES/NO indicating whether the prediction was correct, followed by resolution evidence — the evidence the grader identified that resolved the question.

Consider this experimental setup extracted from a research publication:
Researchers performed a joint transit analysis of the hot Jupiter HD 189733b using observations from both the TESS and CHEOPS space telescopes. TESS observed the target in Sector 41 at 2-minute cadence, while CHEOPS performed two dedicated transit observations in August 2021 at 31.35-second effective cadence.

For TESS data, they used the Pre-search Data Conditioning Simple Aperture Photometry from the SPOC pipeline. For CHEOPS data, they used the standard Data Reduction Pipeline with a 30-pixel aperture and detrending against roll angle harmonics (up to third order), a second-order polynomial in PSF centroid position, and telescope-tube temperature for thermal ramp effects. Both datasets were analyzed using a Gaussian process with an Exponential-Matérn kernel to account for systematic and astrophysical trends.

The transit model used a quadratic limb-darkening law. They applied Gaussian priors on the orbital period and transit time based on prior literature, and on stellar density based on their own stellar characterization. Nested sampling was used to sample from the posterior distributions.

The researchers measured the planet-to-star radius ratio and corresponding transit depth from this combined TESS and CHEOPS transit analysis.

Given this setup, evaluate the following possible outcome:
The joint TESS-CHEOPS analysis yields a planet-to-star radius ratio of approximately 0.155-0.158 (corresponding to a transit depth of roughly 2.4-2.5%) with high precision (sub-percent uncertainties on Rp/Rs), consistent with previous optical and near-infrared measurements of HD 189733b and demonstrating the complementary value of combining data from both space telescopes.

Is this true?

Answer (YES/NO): YES